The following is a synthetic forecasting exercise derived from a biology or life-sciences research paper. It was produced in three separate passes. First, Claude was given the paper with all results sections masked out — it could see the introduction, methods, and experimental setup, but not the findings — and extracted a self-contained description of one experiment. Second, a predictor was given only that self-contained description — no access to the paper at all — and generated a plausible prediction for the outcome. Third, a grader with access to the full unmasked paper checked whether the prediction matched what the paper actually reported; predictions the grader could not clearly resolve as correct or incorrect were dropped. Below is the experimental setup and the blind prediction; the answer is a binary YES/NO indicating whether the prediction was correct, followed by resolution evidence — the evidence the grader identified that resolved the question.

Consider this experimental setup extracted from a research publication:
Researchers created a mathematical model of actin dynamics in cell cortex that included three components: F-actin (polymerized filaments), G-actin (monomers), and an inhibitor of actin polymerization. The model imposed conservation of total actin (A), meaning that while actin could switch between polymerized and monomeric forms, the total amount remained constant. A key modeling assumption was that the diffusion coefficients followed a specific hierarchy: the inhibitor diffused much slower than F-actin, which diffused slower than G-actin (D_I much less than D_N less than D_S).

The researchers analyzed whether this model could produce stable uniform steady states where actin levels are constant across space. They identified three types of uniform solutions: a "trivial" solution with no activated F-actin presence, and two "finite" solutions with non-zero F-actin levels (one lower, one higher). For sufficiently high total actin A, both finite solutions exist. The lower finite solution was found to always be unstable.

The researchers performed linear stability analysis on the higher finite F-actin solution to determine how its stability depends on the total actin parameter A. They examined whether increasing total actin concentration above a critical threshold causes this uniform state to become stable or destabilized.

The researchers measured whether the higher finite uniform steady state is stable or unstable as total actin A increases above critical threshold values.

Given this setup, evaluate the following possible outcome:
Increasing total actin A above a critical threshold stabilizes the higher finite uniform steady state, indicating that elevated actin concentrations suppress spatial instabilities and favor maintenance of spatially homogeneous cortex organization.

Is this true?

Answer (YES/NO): YES